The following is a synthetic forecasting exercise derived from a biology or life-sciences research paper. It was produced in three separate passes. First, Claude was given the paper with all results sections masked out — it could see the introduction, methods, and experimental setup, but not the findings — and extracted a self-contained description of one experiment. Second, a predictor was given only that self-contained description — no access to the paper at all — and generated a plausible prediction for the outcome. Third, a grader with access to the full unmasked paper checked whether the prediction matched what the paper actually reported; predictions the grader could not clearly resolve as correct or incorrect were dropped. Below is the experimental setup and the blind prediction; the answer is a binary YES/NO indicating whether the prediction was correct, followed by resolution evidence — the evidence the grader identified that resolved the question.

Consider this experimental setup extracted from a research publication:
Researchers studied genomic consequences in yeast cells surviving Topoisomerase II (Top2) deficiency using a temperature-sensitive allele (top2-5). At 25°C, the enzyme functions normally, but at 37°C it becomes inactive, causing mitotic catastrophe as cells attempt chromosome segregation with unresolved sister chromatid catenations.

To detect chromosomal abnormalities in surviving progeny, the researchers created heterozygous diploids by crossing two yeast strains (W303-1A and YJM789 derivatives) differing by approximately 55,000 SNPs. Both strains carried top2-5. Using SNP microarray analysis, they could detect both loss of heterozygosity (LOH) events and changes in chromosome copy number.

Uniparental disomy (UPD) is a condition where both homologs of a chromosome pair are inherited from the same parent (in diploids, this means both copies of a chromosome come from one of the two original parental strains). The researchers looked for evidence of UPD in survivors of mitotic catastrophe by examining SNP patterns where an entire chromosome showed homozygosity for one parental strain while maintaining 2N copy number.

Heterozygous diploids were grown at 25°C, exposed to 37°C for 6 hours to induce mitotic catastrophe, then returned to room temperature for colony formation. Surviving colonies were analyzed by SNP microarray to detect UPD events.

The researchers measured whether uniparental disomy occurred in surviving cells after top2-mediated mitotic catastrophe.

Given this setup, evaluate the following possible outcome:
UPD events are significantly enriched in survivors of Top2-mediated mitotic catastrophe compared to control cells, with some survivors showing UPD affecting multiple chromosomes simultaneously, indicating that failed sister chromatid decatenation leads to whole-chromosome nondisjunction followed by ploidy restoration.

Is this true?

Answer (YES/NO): NO